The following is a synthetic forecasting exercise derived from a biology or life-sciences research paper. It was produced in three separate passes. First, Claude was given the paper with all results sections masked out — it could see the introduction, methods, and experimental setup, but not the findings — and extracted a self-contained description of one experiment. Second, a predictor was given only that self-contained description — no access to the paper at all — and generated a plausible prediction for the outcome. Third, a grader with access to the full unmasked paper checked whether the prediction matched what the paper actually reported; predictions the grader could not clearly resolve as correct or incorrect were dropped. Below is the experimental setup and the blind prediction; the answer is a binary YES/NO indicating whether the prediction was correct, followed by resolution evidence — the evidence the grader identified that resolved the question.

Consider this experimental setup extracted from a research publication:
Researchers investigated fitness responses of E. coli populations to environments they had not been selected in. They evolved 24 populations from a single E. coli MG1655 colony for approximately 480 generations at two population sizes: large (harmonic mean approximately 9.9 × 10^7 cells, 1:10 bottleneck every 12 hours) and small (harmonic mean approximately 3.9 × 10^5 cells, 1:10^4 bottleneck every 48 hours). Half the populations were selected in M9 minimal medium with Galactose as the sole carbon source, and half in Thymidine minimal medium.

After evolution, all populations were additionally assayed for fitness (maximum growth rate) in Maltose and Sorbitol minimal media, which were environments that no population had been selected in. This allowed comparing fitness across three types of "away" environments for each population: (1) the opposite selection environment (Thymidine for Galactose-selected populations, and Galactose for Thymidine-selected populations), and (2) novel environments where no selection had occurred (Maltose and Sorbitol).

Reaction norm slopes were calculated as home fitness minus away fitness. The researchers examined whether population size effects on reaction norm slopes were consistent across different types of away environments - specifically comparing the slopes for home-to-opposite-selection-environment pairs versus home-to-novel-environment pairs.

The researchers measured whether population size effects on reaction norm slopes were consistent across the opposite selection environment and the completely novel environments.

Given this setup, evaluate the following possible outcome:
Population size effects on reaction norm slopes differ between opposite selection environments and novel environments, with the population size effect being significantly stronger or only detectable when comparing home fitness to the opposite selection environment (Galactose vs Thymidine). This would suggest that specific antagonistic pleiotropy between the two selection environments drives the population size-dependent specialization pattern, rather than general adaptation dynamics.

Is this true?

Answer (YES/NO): NO